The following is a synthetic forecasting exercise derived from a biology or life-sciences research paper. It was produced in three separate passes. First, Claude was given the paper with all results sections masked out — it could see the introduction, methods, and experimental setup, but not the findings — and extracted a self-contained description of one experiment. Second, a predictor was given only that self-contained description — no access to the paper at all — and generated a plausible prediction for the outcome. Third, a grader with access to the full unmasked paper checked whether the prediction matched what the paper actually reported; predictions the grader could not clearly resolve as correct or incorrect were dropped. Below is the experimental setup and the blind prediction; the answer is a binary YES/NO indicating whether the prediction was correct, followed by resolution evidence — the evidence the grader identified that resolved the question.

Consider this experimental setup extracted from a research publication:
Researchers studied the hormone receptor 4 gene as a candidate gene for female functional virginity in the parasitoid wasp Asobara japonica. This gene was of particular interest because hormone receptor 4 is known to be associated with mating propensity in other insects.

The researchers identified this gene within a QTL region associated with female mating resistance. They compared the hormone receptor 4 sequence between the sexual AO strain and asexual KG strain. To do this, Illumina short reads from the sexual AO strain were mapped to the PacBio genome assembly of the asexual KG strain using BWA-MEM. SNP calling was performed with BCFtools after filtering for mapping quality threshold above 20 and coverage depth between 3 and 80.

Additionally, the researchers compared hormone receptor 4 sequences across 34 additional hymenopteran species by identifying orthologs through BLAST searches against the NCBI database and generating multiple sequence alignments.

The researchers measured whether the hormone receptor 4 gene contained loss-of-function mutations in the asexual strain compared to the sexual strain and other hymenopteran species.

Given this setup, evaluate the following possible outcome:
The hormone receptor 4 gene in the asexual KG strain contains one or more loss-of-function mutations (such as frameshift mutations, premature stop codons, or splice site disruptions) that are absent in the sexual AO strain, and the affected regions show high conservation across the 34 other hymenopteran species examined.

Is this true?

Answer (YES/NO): NO